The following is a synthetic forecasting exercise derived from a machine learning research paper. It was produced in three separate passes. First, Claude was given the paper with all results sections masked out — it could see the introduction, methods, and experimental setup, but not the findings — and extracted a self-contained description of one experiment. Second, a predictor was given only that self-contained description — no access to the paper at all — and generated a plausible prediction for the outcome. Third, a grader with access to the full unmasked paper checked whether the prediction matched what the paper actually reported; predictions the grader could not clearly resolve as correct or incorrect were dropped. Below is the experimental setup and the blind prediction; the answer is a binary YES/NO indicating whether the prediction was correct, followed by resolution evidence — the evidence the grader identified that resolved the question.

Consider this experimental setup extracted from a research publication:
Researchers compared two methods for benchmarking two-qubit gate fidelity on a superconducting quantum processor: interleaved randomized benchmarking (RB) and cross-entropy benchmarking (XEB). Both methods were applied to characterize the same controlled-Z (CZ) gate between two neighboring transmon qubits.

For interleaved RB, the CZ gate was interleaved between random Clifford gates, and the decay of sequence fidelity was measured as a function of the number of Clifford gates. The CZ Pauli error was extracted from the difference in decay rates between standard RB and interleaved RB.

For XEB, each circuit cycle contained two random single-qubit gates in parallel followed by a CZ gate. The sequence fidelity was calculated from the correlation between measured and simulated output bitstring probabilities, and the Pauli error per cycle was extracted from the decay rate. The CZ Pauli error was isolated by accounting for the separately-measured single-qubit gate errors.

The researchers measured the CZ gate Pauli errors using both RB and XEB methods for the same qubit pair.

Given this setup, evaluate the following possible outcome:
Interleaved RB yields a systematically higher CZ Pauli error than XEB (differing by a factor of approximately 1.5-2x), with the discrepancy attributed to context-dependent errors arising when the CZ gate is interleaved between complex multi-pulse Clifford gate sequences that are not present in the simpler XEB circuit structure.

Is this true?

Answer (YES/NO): NO